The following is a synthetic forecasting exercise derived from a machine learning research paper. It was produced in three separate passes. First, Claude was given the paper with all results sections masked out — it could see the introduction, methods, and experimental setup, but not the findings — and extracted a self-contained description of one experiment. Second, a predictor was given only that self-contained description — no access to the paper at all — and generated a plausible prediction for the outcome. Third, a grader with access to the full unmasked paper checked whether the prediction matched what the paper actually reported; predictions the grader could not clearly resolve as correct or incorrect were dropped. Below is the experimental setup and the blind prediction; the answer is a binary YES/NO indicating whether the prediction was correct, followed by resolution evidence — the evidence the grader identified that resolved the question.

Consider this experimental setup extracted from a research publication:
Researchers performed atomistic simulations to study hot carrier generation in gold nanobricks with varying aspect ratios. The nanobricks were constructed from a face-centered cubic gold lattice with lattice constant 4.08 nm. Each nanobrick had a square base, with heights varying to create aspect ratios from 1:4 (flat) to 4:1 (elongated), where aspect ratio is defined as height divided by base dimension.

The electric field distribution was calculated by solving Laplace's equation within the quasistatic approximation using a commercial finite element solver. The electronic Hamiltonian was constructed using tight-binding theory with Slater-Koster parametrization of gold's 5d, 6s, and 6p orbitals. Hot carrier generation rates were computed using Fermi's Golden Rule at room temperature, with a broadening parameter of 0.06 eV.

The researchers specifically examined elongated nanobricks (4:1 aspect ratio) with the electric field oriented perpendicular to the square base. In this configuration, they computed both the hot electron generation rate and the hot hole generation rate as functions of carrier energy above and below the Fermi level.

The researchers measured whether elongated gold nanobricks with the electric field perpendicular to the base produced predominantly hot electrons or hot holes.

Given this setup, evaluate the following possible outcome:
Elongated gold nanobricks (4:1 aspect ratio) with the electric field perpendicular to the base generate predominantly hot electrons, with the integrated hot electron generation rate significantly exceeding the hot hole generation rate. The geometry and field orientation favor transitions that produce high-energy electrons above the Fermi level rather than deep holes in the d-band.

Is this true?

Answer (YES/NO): NO